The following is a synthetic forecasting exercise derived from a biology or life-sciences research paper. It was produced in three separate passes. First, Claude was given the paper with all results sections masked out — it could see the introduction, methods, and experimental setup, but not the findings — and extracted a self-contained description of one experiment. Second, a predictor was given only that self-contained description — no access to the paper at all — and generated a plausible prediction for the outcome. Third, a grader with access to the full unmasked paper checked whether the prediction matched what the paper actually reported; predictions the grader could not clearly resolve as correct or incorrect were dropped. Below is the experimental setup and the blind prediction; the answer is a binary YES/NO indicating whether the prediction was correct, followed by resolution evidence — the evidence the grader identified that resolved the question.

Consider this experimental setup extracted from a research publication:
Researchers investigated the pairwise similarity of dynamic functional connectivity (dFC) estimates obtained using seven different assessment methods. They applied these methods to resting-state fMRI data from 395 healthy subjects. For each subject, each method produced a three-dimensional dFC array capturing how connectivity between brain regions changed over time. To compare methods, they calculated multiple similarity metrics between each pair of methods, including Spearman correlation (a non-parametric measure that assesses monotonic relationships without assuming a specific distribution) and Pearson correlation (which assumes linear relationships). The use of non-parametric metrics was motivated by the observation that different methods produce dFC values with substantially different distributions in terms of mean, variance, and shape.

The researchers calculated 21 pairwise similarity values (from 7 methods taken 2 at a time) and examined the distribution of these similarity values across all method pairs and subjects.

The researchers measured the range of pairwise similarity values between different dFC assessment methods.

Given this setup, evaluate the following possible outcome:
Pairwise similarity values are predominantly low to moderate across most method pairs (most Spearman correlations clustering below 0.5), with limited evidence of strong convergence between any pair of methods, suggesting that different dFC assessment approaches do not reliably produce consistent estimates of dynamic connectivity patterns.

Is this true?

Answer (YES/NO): NO